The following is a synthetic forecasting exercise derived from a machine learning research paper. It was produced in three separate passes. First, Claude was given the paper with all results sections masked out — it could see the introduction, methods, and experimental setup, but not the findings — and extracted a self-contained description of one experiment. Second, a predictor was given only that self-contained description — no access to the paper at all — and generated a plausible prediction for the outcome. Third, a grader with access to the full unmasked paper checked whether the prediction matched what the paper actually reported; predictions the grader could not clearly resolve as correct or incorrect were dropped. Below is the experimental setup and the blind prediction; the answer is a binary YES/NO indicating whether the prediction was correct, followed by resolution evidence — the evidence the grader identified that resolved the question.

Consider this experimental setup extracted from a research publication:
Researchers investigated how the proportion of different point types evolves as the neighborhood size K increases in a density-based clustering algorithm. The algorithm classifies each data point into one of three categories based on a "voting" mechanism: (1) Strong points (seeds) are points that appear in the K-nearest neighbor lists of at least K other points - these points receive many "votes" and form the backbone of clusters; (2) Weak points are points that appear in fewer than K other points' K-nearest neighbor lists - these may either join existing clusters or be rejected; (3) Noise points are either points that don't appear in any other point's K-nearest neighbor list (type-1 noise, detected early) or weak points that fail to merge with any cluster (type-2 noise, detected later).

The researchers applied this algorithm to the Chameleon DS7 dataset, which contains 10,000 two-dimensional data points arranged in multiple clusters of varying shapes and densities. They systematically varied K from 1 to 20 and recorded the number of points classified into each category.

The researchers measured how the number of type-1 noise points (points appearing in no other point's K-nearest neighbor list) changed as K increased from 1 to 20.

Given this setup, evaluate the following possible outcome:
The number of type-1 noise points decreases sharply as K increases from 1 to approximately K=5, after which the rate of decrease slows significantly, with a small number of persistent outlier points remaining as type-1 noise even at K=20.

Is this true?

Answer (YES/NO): YES